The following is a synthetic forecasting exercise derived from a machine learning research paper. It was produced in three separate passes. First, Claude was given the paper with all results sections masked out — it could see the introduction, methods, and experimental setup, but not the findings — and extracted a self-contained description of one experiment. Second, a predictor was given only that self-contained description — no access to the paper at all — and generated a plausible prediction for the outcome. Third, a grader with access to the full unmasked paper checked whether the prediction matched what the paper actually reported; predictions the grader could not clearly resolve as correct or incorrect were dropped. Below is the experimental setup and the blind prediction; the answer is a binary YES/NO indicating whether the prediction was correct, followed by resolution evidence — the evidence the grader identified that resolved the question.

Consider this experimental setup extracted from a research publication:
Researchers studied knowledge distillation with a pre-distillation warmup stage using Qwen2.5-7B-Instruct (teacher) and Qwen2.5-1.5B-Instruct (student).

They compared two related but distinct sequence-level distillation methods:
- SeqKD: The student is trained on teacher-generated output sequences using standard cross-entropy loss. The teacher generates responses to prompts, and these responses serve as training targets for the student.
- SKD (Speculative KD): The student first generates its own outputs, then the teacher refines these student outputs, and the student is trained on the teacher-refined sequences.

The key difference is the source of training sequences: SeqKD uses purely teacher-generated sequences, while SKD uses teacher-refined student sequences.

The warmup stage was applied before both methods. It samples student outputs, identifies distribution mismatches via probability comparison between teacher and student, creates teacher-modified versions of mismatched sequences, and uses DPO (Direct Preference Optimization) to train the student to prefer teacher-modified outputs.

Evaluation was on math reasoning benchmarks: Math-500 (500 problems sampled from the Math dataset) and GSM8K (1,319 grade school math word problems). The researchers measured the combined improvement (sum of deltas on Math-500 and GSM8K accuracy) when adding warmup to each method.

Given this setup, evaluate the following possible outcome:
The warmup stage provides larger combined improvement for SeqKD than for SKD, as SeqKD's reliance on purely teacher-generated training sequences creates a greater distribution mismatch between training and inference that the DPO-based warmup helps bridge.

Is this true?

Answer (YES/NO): YES